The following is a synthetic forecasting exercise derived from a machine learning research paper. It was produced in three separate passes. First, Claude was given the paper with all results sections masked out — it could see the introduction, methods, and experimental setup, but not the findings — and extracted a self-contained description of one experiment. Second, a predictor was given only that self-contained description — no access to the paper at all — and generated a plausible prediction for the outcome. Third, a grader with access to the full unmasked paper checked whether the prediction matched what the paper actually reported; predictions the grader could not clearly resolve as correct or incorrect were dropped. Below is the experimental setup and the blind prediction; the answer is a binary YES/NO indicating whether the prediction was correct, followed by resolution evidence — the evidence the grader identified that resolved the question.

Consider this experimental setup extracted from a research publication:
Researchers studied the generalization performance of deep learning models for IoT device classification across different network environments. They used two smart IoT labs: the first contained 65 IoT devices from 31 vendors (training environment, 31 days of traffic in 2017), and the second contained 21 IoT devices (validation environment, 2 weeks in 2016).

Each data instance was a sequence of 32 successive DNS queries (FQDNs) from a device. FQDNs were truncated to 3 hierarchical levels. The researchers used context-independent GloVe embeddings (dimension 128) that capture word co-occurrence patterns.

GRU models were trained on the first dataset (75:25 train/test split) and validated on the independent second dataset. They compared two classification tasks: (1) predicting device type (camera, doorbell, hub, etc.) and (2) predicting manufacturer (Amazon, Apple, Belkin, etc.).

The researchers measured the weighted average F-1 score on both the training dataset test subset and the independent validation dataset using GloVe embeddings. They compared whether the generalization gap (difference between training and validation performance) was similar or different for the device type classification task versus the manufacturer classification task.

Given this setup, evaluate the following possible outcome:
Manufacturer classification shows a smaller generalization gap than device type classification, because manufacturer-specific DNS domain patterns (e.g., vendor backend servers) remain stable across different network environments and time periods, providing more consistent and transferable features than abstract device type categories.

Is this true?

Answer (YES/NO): YES